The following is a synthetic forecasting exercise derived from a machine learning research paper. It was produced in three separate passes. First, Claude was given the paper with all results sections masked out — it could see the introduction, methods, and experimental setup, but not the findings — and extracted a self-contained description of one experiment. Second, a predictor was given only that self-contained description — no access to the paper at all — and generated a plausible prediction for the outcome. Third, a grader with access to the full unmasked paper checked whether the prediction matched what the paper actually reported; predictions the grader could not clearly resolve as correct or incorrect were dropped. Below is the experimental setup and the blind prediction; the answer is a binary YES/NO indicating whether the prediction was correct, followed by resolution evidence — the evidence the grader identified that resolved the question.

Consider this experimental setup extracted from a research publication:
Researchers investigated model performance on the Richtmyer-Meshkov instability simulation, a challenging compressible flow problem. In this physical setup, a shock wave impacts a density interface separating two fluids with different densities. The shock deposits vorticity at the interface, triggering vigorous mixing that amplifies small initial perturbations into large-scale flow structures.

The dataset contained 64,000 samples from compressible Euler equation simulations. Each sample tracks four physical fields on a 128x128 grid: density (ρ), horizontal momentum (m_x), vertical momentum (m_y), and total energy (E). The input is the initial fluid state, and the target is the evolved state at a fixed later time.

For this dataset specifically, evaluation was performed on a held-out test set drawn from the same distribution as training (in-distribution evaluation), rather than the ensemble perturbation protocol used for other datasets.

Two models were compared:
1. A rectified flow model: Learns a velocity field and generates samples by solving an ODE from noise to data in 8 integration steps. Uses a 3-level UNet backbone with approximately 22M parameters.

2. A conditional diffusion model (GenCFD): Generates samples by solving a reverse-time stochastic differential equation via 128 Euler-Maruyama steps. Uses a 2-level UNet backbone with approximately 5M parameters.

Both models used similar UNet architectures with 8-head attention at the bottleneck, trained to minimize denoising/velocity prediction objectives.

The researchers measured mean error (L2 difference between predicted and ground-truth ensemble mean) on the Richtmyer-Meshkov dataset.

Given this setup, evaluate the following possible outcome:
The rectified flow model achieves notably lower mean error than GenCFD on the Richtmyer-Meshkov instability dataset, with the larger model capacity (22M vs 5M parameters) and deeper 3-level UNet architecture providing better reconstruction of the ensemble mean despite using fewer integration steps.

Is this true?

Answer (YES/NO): NO